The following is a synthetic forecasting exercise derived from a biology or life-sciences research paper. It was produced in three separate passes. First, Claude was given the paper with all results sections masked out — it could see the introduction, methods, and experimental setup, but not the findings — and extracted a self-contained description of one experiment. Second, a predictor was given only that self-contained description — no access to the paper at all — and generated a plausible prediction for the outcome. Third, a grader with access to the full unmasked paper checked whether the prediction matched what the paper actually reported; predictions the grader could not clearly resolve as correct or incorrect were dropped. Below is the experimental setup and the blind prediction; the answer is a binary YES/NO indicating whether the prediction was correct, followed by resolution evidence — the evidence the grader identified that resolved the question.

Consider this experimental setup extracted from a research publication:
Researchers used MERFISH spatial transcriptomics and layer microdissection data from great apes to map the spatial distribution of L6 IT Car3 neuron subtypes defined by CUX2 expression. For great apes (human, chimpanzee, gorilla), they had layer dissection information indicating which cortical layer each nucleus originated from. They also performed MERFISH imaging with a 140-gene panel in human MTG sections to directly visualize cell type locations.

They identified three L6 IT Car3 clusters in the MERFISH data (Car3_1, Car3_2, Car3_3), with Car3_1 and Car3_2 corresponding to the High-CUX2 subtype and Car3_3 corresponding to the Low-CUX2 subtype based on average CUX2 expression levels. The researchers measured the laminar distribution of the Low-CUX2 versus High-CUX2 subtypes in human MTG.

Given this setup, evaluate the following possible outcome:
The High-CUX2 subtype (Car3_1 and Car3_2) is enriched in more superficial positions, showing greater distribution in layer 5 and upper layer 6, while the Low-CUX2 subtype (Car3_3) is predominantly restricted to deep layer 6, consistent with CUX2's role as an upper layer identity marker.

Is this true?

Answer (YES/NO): NO